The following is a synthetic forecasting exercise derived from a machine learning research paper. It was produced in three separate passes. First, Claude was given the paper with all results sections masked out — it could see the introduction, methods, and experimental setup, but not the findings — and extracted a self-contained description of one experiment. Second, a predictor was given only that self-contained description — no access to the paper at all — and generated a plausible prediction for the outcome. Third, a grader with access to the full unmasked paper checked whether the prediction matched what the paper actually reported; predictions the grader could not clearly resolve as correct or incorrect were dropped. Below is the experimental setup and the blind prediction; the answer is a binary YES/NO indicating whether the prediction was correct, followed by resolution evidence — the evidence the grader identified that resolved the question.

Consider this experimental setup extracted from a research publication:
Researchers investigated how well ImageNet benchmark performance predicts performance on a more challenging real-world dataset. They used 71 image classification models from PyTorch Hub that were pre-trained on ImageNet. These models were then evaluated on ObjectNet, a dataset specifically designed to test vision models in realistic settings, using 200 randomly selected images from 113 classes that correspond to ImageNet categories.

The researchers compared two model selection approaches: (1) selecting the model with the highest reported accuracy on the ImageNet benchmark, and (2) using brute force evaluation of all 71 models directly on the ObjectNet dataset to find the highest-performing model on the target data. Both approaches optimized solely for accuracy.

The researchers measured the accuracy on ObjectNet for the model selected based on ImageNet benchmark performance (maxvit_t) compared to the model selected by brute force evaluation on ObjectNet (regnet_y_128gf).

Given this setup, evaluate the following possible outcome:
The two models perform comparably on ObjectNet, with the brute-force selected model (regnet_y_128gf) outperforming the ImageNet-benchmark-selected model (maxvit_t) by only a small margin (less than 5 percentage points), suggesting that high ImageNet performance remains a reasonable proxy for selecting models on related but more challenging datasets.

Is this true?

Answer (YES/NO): NO